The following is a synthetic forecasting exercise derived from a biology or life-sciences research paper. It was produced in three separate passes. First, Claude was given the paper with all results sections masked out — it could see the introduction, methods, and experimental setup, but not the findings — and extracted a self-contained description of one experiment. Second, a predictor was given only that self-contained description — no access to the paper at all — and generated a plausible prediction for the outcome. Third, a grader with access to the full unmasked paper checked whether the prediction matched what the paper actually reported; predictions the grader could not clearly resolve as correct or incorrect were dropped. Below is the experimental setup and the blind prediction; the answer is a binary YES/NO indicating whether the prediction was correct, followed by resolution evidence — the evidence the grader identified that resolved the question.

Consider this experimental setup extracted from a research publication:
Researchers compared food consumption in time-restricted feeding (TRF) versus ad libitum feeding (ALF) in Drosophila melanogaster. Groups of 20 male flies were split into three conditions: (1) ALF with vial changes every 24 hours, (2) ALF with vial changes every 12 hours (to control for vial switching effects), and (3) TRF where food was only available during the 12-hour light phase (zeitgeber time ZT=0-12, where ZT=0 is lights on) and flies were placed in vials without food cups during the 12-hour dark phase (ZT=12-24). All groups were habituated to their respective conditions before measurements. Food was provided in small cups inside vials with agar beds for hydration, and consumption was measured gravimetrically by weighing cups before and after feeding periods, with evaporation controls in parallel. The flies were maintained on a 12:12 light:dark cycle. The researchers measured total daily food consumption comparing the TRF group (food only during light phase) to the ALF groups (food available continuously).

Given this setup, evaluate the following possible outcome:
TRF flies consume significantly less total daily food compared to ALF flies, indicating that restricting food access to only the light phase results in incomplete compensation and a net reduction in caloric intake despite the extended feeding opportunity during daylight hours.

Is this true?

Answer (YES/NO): NO